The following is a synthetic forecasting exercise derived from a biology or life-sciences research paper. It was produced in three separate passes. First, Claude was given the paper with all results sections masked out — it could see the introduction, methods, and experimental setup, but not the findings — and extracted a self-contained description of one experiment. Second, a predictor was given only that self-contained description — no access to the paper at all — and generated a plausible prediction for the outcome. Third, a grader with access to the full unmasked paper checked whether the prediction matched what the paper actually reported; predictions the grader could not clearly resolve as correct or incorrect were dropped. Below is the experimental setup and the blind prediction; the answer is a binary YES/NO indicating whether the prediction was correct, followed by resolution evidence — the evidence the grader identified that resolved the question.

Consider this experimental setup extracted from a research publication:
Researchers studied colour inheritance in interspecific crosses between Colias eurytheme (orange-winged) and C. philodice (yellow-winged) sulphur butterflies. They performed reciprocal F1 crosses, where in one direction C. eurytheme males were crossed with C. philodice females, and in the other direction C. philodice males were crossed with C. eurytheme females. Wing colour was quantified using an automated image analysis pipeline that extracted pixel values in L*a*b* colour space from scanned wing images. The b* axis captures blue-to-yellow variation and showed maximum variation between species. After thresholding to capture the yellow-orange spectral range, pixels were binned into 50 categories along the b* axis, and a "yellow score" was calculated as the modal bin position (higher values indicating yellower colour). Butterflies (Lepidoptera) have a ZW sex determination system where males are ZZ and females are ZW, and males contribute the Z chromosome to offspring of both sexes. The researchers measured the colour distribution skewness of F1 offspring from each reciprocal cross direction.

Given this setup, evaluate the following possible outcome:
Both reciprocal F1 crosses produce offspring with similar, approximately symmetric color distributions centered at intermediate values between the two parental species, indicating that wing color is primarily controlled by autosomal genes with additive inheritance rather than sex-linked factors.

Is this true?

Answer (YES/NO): NO